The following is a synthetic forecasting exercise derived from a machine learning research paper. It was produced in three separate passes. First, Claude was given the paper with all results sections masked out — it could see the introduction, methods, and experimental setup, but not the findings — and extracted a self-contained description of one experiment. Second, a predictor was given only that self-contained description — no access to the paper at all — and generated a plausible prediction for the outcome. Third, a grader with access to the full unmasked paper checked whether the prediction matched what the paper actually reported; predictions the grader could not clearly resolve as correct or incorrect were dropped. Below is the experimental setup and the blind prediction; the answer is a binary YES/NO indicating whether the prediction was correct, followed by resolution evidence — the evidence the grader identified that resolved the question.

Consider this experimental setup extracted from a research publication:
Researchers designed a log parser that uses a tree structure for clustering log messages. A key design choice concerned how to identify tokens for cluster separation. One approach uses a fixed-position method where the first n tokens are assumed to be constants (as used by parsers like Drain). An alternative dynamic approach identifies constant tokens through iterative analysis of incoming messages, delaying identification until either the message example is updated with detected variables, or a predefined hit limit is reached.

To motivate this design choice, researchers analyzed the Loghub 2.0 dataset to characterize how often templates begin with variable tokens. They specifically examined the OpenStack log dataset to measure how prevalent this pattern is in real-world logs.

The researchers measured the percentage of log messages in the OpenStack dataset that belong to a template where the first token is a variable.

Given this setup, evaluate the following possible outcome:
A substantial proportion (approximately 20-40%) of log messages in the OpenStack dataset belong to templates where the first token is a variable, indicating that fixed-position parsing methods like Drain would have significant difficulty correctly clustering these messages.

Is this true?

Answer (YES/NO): NO